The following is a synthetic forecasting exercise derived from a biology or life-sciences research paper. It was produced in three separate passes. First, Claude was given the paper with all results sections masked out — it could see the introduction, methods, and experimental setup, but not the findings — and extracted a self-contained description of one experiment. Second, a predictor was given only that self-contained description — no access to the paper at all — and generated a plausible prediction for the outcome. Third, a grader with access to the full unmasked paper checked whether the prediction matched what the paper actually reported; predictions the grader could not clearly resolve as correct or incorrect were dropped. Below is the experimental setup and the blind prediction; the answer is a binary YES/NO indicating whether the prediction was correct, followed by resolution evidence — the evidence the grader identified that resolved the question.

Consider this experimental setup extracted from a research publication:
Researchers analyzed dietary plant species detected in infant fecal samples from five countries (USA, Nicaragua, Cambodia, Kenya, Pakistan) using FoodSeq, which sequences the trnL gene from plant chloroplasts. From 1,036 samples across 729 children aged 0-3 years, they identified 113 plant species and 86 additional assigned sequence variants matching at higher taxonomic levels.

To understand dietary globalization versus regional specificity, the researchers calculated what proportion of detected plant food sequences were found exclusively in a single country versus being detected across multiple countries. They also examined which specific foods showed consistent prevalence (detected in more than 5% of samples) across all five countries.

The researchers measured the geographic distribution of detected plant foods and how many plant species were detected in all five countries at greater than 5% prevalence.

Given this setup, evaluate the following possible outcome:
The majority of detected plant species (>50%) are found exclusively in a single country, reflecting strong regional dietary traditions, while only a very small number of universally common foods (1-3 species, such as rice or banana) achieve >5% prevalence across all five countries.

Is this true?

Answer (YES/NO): NO